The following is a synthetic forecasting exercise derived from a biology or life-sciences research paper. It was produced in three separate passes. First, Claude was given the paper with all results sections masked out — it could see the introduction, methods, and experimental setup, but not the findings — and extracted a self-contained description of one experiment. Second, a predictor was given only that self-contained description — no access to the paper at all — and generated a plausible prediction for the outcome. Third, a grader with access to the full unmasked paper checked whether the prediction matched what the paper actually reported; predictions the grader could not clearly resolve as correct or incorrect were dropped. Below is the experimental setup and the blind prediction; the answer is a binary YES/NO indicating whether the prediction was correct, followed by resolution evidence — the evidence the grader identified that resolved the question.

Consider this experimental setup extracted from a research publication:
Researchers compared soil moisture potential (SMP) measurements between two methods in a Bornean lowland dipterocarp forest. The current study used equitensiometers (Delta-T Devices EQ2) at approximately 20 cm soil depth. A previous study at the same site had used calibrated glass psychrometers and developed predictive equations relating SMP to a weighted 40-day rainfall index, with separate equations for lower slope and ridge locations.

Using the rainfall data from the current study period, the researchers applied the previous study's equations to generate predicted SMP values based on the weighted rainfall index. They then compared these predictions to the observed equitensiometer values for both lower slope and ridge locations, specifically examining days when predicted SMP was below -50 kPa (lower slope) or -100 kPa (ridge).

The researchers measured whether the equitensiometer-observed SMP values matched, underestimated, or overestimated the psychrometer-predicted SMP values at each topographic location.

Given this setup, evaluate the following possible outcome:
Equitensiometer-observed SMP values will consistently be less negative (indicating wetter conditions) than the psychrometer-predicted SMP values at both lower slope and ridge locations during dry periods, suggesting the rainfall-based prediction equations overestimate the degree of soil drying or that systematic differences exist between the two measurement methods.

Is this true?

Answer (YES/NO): NO